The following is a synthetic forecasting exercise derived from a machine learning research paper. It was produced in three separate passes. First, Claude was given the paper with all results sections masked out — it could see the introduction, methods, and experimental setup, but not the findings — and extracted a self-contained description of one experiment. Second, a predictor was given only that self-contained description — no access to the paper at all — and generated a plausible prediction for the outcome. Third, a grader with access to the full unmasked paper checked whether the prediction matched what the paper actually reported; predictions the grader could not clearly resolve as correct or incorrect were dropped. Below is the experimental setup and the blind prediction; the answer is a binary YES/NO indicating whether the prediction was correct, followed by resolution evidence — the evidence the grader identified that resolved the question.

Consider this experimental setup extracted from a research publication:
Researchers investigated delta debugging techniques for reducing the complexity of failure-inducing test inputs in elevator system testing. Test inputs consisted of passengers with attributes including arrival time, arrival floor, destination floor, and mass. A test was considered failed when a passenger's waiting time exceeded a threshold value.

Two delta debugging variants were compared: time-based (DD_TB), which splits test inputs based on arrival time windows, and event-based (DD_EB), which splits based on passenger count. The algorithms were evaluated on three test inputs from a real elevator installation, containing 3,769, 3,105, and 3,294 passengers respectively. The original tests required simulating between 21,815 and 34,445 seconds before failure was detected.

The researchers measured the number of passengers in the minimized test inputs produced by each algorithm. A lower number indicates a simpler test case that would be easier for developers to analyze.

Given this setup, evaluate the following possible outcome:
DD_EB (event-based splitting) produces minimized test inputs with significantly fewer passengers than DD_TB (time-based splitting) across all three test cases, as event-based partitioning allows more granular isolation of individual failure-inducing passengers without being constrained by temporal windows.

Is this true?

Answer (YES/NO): NO